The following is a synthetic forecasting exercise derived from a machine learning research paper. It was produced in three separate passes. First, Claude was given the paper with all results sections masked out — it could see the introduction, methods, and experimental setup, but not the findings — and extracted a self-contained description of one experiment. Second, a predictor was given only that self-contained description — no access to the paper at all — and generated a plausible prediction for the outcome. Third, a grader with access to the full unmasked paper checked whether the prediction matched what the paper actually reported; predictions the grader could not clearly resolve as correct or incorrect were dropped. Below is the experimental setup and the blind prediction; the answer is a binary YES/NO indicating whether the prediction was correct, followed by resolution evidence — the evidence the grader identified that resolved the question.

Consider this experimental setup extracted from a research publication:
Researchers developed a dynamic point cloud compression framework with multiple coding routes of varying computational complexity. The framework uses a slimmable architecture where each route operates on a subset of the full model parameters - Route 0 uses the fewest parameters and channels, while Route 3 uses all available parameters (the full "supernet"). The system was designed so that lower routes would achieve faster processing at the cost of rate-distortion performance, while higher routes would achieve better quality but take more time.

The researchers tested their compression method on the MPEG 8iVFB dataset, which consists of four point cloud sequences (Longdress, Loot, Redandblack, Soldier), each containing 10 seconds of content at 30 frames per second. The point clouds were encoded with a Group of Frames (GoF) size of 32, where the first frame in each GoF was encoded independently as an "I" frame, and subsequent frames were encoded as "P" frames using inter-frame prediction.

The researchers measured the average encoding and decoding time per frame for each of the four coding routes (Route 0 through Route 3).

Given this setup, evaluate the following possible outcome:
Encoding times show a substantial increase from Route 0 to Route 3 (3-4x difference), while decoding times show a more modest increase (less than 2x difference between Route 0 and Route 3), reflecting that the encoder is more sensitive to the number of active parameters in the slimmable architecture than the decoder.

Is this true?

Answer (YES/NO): NO